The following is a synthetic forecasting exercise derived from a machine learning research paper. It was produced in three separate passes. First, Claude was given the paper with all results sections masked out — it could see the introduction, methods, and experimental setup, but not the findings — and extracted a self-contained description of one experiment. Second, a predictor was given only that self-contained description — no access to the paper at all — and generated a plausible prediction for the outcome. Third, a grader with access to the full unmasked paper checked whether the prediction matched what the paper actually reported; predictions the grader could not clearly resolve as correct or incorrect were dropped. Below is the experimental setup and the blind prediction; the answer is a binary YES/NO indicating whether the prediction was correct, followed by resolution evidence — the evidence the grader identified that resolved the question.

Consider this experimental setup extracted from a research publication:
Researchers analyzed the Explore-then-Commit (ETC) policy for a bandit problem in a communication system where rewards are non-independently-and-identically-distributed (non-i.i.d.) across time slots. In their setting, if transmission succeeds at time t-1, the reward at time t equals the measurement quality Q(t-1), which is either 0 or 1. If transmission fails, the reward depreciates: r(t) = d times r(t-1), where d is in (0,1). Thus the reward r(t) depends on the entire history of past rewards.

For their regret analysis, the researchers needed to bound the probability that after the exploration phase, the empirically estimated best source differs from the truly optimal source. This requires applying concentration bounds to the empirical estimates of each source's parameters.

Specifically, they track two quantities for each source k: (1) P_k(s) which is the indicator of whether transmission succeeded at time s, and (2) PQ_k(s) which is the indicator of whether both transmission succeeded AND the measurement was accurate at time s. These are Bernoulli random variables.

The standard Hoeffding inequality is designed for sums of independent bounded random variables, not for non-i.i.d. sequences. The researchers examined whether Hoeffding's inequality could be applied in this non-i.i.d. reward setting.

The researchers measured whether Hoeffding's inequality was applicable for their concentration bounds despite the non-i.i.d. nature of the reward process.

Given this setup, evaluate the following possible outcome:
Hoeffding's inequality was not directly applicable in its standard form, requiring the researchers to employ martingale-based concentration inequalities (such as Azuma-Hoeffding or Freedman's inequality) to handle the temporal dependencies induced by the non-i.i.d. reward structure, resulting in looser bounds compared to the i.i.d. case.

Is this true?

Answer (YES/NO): NO